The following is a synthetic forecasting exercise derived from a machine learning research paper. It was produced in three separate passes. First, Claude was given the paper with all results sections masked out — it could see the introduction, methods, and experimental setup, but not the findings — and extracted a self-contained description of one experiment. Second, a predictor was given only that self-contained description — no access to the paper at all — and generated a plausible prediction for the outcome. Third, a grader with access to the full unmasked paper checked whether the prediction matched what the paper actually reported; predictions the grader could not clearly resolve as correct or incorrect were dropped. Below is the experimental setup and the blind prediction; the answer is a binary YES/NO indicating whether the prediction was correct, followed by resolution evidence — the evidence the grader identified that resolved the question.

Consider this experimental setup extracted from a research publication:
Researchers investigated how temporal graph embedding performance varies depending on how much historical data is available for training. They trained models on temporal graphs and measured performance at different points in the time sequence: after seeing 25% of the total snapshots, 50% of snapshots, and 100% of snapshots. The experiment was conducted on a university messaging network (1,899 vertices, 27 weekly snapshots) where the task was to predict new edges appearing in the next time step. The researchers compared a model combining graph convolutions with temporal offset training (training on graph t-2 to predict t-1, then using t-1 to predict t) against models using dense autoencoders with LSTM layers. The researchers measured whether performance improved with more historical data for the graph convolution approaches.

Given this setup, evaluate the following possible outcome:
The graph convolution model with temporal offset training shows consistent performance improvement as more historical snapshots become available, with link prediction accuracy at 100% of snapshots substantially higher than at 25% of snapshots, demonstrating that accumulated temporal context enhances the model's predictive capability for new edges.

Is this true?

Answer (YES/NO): NO